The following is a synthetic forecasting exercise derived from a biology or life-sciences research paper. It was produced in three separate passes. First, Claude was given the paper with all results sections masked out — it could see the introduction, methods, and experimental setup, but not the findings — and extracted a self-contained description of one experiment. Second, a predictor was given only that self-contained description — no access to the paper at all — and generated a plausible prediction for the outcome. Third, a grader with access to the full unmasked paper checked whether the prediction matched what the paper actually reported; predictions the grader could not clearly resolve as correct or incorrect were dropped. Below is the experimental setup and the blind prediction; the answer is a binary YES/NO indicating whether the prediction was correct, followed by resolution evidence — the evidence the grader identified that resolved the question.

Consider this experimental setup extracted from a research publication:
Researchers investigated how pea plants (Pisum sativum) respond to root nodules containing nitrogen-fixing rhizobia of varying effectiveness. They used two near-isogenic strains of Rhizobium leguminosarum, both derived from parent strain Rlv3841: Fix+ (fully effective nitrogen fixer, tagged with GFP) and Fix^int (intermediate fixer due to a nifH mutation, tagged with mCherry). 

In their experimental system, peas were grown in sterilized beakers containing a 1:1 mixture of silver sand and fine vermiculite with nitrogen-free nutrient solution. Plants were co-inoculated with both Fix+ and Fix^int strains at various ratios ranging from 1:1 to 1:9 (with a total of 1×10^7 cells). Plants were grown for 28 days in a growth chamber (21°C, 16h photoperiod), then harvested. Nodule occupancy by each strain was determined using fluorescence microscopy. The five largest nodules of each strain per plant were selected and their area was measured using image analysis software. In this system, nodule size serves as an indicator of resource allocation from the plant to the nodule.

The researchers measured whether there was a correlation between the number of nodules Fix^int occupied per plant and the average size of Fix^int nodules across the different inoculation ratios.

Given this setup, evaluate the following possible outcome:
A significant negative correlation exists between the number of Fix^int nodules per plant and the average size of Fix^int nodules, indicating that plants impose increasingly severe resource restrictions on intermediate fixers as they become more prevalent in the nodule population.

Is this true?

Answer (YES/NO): NO